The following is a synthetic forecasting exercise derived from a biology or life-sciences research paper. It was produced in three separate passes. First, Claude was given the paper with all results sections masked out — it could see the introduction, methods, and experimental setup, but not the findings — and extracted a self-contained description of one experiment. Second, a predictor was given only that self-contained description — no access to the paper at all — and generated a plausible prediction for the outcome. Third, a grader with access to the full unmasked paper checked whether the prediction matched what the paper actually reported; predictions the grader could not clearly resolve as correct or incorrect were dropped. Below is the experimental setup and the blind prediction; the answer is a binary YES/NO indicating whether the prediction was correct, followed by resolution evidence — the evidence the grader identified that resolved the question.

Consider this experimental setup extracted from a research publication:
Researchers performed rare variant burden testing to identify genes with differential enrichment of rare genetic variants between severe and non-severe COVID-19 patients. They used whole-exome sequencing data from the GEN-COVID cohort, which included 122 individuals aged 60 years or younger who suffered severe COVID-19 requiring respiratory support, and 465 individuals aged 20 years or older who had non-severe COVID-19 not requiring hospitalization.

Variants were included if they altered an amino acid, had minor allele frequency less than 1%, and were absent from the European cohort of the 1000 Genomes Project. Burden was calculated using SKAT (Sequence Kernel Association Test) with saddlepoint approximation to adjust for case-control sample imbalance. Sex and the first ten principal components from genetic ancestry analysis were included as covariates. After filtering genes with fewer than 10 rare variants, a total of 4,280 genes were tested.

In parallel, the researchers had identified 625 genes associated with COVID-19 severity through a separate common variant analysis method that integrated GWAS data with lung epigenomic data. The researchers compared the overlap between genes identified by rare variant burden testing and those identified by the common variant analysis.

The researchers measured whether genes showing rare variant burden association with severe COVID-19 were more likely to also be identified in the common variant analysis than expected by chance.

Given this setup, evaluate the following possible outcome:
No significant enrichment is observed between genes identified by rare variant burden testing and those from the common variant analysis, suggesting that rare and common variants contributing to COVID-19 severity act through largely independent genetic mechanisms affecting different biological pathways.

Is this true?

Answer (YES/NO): NO